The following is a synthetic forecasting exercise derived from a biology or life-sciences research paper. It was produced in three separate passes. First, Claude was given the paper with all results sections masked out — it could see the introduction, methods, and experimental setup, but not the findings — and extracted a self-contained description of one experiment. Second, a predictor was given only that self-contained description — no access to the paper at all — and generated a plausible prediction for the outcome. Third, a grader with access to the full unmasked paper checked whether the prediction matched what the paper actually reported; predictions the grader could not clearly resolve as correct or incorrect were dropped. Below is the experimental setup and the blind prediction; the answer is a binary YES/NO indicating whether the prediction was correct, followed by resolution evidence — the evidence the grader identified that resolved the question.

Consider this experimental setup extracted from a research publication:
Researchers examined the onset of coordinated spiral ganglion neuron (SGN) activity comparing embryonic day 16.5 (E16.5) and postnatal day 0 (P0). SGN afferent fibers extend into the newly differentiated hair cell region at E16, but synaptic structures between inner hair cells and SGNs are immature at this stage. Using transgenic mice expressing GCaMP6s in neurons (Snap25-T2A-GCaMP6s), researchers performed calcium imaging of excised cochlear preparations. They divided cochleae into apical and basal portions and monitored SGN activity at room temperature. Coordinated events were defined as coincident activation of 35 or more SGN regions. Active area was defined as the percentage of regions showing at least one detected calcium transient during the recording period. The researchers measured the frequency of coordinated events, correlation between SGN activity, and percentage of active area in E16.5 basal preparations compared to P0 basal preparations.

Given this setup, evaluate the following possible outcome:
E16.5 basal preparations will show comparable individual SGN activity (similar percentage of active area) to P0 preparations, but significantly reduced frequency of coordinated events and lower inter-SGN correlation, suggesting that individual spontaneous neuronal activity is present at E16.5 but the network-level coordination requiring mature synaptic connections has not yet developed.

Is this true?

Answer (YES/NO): NO